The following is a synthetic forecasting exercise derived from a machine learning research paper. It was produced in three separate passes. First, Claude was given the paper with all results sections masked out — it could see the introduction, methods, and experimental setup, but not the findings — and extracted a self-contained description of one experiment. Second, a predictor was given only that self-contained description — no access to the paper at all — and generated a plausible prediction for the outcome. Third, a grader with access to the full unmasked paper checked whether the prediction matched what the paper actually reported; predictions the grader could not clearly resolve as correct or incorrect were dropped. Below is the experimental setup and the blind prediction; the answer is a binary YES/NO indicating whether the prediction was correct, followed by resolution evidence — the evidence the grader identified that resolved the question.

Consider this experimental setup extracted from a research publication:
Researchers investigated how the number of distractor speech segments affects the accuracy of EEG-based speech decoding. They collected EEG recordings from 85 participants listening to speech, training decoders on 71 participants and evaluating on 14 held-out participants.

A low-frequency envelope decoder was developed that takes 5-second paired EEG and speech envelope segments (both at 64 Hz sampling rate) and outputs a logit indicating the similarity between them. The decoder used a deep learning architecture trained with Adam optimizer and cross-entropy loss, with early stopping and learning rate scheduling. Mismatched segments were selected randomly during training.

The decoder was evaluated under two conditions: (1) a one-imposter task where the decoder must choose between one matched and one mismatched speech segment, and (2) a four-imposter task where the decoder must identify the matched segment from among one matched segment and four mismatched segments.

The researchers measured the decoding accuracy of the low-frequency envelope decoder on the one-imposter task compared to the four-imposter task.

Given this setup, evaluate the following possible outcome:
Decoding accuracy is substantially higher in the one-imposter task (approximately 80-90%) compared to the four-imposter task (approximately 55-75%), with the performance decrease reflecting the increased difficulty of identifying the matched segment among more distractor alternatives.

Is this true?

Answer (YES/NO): YES